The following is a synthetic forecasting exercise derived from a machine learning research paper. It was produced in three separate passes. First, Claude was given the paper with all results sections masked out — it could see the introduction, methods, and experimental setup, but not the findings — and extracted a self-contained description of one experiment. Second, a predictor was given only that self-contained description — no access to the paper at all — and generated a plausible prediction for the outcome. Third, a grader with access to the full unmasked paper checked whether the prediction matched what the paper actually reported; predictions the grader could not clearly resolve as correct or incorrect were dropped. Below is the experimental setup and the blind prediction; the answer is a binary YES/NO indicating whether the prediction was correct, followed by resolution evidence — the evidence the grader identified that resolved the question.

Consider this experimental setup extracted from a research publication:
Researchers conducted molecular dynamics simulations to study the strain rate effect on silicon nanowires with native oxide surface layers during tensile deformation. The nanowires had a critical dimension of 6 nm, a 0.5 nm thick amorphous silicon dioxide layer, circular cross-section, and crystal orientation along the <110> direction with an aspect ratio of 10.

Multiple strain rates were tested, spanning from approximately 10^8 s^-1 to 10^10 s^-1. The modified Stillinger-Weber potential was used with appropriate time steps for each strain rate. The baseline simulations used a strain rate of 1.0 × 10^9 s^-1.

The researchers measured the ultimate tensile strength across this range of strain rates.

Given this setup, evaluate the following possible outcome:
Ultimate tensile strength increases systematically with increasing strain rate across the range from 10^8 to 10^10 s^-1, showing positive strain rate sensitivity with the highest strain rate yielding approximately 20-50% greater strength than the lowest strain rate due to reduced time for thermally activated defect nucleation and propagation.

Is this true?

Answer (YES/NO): NO